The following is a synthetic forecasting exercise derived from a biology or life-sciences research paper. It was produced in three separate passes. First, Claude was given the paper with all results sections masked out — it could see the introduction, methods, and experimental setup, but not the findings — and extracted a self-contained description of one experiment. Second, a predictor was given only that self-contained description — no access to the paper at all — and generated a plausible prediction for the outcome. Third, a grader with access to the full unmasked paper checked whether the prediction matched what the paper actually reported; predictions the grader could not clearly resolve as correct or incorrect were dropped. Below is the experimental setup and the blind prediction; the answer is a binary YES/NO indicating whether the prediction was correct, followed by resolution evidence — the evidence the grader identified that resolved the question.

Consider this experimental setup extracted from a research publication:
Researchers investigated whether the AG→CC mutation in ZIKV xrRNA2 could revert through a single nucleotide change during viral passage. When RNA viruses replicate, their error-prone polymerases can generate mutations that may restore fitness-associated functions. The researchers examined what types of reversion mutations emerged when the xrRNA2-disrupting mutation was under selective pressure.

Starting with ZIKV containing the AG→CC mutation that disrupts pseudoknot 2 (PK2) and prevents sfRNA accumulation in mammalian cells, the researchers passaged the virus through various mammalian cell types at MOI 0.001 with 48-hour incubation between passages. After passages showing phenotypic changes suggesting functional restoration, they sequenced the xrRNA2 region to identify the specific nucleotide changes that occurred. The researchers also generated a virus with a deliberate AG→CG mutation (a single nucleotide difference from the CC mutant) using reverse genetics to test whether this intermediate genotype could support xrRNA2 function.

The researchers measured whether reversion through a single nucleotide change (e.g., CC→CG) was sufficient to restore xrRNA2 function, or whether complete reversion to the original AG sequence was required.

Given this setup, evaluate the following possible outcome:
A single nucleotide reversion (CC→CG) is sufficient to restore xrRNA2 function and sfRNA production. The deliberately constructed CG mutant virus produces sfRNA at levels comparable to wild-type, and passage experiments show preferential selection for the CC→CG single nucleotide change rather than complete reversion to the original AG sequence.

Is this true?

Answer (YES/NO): YES